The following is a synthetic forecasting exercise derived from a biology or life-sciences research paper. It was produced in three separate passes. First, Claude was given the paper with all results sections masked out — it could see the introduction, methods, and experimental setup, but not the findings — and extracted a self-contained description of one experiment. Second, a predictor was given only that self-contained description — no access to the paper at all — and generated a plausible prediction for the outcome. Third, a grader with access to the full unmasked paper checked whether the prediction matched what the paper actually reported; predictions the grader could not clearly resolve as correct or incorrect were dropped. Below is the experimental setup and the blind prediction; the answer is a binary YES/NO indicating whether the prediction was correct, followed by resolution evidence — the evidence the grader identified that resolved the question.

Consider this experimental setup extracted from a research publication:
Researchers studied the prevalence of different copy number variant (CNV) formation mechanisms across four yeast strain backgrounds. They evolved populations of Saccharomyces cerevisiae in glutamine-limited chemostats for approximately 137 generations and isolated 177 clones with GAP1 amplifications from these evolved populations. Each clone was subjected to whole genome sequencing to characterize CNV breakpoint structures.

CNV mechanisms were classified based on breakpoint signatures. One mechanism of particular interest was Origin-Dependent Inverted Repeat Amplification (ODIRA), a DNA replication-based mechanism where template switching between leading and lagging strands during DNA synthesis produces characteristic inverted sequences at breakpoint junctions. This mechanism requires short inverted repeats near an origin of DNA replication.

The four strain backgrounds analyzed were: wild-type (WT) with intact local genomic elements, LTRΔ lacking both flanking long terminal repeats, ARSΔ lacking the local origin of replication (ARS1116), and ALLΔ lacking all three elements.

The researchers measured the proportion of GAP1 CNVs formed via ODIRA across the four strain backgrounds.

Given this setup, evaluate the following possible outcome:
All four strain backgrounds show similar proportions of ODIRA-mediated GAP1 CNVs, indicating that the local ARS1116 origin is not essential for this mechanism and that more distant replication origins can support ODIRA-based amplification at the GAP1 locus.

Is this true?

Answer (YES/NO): NO